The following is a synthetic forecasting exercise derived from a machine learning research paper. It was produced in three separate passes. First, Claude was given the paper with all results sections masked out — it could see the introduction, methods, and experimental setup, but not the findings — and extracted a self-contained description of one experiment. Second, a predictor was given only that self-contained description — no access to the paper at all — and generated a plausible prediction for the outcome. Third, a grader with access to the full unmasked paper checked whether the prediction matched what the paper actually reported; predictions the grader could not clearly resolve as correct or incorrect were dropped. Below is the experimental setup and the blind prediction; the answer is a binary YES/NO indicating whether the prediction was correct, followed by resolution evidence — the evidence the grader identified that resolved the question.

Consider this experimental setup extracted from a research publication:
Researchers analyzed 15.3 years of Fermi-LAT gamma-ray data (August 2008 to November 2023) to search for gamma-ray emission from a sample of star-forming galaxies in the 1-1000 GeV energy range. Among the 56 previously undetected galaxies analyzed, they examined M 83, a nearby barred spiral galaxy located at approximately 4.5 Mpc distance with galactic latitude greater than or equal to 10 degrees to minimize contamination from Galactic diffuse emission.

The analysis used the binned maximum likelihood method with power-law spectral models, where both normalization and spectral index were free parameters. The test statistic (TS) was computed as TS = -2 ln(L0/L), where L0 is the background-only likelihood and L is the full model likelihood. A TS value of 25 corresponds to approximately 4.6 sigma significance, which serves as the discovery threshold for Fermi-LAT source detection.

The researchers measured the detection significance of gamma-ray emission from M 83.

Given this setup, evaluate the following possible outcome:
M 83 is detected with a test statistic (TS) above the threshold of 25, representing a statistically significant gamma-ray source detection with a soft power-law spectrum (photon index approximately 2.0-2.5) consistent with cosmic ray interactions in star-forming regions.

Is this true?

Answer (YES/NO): NO